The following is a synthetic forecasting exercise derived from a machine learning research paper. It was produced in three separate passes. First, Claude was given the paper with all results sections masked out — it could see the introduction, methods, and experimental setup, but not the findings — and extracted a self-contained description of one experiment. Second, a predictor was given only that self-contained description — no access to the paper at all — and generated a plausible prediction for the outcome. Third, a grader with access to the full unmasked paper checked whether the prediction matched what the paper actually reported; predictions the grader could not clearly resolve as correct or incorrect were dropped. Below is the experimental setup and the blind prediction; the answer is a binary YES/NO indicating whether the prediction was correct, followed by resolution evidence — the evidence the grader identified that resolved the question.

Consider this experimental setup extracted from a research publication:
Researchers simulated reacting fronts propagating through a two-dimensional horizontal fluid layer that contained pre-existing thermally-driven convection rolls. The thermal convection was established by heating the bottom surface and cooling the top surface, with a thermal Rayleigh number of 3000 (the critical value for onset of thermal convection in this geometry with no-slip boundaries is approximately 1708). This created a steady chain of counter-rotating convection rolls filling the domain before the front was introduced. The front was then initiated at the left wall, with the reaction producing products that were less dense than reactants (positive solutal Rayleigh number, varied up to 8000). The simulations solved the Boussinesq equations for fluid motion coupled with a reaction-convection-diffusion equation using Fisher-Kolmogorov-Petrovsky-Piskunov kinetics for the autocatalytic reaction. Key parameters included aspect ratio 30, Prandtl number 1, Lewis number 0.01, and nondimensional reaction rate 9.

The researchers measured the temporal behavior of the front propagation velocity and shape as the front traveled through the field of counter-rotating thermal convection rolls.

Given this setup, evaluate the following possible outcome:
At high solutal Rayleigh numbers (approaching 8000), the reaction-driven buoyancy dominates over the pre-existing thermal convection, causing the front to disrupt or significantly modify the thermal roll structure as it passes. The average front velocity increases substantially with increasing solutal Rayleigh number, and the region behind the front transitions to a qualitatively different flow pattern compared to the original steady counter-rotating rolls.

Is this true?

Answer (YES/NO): NO